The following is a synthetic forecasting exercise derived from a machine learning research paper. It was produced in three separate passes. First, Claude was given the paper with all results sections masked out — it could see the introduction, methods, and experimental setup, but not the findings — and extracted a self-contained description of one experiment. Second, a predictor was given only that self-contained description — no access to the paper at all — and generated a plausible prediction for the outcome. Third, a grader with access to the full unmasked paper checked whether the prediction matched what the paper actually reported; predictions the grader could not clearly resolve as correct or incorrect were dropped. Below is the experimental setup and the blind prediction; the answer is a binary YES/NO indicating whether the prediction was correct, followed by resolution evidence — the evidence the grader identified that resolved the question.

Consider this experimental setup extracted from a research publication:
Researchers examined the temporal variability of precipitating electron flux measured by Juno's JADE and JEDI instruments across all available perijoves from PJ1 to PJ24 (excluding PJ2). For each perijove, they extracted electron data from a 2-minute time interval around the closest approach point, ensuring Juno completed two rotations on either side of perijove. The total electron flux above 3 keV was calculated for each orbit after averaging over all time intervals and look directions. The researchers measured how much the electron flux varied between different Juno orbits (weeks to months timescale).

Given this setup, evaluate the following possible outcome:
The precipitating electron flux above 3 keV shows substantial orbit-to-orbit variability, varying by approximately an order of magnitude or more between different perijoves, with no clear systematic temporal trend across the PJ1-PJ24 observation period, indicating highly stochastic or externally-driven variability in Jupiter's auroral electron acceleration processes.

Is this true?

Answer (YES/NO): NO